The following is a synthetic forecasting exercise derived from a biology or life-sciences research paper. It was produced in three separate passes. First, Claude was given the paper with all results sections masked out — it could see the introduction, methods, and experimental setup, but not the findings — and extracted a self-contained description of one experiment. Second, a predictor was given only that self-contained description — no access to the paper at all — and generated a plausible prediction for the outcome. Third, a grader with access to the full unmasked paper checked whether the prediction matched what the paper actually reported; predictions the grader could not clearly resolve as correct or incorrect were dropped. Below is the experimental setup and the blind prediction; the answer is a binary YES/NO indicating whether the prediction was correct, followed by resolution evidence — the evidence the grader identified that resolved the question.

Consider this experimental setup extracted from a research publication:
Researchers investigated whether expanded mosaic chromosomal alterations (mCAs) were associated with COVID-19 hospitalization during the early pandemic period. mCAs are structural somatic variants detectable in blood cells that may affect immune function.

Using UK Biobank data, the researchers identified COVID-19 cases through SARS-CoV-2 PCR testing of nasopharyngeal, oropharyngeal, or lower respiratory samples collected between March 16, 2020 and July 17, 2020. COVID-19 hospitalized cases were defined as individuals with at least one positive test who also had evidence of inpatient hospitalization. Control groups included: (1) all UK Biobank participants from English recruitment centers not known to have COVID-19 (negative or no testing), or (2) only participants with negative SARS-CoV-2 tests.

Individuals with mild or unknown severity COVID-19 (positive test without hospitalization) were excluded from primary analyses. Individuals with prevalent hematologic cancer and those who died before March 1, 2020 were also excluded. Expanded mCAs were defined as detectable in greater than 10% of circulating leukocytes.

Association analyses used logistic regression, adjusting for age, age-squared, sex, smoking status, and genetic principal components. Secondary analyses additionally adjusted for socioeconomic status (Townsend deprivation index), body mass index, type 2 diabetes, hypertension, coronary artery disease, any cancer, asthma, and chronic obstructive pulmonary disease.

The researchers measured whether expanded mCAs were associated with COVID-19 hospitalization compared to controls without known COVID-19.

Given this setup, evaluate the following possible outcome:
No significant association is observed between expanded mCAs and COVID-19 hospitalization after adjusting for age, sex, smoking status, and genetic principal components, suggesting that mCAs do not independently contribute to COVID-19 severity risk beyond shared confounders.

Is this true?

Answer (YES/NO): NO